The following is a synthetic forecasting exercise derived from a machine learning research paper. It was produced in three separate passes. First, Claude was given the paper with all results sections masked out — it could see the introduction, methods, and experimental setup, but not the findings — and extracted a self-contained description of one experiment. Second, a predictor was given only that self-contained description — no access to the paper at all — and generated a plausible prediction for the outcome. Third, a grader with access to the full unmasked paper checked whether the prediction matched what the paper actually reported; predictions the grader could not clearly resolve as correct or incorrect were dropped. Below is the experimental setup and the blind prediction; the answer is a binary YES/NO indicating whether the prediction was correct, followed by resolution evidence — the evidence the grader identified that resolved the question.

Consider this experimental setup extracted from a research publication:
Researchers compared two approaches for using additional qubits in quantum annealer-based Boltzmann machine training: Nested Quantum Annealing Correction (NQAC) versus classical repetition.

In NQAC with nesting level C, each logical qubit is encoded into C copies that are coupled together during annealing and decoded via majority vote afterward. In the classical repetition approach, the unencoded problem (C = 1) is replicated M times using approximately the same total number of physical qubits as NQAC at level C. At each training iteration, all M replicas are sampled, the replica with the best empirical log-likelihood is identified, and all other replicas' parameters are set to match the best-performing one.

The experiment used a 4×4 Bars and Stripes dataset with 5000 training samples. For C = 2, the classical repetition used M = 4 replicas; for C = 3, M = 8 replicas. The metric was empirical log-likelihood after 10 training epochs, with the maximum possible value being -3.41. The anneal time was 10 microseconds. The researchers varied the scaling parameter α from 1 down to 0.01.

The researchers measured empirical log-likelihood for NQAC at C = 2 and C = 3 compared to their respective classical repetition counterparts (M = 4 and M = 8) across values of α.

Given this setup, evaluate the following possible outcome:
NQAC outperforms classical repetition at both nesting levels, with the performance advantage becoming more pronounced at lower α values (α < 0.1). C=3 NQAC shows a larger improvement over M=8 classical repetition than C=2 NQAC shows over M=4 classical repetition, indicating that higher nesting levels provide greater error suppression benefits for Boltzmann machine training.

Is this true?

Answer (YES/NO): NO